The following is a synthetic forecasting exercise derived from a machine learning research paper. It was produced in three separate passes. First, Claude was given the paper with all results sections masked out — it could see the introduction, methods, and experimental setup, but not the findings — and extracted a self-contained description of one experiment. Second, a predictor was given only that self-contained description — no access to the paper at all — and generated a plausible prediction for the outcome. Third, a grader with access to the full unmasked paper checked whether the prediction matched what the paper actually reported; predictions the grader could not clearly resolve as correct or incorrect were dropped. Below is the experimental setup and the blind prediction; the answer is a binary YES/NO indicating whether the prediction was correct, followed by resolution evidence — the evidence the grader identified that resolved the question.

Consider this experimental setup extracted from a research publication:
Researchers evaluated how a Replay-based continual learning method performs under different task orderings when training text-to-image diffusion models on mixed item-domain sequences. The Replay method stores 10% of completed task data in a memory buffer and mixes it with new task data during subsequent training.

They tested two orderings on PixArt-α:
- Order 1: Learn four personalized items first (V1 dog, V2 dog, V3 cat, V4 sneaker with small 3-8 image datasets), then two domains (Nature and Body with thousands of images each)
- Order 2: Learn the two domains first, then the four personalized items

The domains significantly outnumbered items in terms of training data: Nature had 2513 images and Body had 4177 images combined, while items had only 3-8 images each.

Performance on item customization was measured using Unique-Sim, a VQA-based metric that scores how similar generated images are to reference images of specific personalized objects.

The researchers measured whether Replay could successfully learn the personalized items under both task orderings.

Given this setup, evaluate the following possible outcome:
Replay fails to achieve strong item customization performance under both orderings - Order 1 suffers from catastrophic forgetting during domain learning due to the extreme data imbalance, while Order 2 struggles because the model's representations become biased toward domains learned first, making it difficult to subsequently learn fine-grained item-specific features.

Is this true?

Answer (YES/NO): NO